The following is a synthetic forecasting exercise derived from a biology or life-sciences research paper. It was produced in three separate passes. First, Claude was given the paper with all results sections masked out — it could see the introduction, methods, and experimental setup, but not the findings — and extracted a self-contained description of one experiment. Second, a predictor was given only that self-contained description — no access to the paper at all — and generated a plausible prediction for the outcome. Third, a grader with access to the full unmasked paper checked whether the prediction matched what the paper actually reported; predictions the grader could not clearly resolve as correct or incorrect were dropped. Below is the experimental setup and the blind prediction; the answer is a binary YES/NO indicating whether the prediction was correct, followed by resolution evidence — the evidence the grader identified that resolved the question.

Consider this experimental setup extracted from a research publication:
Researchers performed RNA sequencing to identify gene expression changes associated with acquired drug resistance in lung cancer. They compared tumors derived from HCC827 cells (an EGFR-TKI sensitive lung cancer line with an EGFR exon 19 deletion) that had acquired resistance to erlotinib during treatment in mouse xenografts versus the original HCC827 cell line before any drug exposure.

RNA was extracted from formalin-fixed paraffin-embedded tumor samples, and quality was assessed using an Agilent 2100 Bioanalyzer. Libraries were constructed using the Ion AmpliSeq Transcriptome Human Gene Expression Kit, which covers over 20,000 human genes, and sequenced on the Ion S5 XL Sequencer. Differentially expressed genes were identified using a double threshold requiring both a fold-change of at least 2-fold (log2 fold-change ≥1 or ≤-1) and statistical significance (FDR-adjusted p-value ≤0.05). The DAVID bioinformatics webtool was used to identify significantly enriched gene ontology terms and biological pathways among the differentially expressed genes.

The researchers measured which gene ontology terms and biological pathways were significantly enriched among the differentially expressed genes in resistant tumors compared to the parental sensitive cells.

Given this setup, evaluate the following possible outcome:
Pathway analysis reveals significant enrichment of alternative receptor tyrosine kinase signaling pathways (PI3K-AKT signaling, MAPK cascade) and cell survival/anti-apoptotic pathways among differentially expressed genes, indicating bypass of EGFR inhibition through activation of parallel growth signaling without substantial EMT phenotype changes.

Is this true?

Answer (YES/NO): NO